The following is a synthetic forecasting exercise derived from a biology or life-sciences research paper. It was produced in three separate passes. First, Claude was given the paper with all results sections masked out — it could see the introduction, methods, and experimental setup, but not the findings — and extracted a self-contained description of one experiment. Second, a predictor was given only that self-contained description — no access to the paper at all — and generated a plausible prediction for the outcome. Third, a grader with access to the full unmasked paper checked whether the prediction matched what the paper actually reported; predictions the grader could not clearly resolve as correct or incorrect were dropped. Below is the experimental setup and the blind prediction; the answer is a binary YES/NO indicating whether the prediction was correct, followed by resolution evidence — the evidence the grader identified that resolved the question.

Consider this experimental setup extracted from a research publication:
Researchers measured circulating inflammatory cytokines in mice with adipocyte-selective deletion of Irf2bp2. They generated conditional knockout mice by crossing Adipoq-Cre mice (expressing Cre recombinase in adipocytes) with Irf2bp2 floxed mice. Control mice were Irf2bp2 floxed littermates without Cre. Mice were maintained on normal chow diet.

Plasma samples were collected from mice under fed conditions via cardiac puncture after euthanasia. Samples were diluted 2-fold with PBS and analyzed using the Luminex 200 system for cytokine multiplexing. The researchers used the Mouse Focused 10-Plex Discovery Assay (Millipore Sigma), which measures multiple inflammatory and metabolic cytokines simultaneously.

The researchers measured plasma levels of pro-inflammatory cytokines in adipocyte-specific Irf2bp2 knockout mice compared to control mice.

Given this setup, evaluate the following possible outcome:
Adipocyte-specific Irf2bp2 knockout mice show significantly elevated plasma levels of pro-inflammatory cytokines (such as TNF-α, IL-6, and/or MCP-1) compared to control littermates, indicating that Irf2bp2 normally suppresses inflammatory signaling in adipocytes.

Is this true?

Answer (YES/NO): NO